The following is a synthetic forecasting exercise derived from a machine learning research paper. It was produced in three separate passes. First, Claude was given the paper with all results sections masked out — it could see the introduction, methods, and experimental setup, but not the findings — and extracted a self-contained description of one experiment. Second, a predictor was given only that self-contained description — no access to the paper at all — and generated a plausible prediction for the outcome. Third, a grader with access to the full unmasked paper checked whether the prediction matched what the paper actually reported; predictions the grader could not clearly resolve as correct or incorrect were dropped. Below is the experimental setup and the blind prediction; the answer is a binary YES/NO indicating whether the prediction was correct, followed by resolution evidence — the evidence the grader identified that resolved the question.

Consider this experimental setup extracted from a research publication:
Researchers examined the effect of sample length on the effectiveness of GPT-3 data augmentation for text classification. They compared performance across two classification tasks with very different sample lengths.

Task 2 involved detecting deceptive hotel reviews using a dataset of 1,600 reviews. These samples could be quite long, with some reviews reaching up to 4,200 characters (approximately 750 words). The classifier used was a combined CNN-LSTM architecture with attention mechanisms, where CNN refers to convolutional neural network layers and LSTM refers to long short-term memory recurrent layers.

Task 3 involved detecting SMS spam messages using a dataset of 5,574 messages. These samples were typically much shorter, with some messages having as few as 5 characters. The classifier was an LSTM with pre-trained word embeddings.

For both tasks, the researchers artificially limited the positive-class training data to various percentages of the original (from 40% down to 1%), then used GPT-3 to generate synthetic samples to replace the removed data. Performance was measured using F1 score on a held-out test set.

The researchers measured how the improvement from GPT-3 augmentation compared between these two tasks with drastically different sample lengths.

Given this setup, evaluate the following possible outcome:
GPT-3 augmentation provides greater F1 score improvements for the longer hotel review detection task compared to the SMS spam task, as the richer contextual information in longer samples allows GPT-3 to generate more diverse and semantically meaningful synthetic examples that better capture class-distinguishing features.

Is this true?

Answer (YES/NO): NO